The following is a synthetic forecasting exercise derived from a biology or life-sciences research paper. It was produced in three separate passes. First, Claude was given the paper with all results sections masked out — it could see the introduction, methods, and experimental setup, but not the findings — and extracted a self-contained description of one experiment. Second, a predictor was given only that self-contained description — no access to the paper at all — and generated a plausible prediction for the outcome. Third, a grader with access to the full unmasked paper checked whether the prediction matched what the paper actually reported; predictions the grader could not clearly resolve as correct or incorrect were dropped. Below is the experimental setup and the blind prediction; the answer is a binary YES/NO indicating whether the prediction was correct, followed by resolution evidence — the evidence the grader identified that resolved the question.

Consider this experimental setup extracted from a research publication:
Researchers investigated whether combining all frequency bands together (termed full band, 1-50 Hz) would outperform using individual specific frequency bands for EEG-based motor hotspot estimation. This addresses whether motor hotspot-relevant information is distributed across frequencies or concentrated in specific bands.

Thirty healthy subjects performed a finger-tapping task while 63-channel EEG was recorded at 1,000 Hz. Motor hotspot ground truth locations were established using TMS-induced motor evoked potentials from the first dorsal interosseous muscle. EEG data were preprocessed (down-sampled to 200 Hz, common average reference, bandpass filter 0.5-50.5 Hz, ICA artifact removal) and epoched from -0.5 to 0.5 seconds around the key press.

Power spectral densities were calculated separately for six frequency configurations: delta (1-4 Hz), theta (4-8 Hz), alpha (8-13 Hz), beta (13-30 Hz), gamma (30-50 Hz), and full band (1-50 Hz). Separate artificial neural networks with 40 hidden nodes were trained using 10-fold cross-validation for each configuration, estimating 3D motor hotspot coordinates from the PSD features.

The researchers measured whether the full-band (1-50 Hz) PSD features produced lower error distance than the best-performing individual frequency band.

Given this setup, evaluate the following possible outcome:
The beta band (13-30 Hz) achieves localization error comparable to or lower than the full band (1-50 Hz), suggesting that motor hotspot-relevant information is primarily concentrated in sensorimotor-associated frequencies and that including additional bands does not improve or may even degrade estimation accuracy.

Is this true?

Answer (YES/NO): YES